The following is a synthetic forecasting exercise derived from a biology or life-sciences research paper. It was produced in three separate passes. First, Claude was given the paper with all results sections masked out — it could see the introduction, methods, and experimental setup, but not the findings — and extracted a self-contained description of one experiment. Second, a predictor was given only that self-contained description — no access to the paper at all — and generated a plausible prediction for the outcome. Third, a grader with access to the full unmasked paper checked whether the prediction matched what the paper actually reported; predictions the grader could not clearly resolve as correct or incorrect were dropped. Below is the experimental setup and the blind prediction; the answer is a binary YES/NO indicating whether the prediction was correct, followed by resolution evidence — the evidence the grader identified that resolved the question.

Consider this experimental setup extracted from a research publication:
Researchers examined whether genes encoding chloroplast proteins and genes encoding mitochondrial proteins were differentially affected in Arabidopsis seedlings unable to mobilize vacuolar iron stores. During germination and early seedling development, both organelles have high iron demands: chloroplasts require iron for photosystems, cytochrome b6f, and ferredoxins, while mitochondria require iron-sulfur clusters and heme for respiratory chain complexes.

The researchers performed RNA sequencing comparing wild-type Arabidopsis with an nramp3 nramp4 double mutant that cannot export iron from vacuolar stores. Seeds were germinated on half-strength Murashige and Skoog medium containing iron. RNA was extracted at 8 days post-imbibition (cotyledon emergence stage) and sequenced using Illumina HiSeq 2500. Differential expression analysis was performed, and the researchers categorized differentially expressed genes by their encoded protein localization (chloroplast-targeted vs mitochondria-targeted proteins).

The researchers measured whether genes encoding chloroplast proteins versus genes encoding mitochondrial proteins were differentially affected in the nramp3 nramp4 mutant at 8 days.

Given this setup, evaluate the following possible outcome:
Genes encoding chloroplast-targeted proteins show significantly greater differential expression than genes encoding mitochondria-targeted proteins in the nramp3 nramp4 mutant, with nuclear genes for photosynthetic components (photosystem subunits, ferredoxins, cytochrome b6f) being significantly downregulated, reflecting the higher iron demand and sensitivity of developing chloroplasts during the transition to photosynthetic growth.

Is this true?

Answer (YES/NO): NO